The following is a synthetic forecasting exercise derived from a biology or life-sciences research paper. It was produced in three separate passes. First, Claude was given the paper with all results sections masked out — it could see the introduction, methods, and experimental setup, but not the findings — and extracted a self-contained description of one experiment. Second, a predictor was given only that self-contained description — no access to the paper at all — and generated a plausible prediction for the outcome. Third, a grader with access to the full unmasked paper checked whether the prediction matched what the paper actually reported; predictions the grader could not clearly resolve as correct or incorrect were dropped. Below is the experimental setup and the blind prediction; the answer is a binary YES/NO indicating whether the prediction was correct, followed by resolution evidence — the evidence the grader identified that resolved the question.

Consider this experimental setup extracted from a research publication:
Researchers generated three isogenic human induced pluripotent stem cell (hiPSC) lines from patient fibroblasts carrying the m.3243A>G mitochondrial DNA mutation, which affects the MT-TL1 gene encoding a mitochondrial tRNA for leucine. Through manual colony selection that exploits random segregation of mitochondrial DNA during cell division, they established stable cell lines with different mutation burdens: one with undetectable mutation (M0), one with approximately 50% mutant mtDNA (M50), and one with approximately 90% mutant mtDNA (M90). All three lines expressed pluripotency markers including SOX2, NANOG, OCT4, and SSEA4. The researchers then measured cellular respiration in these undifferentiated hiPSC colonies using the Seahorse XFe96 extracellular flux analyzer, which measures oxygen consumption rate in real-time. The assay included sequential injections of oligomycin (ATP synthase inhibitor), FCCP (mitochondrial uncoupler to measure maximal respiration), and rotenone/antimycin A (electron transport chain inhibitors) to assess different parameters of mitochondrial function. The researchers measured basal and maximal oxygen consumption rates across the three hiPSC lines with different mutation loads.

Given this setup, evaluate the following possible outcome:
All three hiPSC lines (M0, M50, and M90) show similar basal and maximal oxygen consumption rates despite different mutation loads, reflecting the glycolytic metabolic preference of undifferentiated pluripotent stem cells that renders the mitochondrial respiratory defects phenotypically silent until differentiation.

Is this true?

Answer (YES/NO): YES